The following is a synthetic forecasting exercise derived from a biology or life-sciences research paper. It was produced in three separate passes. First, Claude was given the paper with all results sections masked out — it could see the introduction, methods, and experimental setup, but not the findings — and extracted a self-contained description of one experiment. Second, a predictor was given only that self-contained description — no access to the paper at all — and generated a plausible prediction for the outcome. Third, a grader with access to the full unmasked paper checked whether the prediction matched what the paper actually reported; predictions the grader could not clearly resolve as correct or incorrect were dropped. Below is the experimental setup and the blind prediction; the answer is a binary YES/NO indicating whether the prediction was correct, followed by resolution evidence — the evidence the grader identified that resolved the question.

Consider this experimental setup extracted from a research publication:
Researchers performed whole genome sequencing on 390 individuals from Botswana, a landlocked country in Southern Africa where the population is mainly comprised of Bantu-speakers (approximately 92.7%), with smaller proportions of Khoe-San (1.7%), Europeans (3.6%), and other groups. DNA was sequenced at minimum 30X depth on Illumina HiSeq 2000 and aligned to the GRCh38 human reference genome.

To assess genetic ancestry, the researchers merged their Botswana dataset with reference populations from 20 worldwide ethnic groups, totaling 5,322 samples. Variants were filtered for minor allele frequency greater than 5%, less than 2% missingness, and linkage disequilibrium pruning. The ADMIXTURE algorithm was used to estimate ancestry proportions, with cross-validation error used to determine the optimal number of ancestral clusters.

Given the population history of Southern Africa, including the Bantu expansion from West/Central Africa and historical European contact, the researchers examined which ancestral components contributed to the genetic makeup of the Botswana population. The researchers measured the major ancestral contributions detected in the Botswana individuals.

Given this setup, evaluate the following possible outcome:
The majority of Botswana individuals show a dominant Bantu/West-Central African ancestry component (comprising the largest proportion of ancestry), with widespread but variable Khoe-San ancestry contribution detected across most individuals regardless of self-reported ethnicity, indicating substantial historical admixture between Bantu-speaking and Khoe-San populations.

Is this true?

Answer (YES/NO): YES